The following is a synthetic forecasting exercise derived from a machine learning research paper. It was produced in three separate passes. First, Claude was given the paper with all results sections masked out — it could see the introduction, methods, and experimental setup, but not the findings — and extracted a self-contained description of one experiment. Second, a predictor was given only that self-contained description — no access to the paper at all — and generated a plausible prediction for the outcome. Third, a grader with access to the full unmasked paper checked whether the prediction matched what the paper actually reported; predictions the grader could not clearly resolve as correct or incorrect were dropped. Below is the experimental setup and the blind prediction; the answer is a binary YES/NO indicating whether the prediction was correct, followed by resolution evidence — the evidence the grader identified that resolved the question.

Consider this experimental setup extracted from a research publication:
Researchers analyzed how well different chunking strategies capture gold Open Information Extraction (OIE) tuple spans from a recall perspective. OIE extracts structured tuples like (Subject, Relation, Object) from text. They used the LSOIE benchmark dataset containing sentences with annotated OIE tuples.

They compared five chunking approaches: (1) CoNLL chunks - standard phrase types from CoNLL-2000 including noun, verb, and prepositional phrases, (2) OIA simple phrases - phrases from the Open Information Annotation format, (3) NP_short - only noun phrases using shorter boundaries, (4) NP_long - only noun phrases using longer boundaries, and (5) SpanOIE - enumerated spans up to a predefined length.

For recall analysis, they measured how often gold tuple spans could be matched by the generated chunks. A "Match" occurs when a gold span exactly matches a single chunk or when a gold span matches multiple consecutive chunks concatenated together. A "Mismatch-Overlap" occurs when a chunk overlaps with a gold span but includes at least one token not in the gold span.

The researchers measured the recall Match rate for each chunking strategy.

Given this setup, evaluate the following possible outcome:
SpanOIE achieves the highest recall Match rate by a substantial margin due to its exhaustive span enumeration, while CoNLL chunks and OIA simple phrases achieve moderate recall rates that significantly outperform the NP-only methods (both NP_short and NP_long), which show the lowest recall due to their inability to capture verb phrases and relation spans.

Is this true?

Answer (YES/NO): NO